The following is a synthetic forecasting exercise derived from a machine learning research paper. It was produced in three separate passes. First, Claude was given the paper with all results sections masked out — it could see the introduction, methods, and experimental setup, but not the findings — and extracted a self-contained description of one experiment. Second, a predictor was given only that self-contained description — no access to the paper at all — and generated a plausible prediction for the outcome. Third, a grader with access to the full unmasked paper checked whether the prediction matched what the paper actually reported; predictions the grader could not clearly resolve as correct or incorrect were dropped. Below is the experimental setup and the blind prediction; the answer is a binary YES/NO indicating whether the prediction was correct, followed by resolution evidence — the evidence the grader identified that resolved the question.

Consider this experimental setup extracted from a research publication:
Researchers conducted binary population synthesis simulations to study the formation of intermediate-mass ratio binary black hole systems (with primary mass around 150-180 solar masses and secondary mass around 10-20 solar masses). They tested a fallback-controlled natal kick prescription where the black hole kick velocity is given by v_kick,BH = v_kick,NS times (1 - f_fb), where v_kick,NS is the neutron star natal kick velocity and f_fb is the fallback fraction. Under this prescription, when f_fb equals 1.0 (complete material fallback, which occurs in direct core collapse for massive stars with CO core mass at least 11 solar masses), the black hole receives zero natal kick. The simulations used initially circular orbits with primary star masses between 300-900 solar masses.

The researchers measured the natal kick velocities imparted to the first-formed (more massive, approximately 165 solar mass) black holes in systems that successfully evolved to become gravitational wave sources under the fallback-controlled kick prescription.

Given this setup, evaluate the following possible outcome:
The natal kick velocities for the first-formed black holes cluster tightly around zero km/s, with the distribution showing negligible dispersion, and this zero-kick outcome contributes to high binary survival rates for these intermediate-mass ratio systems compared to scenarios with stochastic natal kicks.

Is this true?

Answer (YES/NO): NO